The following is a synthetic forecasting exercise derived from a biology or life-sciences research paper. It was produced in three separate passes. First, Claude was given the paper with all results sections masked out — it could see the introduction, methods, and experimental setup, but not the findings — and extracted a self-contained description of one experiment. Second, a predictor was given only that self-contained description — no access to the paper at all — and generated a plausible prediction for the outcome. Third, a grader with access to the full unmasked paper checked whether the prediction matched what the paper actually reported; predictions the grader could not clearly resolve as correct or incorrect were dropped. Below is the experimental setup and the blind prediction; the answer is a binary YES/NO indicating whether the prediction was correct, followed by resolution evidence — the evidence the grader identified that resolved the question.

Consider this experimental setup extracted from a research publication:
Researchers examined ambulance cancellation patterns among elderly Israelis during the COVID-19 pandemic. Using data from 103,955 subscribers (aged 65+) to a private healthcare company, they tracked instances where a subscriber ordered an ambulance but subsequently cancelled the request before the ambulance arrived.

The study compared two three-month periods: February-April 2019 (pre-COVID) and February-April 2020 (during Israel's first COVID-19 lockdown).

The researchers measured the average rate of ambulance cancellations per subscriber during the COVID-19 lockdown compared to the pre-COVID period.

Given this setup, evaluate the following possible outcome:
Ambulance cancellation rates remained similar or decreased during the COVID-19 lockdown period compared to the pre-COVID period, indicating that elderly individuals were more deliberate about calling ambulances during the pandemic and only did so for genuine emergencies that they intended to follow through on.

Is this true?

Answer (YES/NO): NO